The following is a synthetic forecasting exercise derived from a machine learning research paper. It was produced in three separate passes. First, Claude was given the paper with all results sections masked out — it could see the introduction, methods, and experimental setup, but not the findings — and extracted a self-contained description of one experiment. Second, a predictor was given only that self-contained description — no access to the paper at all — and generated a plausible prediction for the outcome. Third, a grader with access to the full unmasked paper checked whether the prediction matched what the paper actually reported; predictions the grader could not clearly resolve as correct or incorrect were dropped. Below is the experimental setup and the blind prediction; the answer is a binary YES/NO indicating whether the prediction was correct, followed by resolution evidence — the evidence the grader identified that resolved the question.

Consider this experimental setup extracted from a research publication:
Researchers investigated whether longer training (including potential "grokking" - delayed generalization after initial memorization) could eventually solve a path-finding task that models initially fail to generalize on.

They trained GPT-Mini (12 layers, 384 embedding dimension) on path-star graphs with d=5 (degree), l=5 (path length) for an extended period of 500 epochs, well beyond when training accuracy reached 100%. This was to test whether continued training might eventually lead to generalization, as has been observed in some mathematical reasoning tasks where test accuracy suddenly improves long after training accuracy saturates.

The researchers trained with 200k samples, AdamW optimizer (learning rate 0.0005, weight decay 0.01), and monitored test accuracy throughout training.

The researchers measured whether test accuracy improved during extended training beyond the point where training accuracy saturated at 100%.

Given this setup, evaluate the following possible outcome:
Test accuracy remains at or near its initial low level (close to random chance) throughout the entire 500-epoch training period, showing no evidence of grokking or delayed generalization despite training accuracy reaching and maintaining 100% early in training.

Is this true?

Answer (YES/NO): YES